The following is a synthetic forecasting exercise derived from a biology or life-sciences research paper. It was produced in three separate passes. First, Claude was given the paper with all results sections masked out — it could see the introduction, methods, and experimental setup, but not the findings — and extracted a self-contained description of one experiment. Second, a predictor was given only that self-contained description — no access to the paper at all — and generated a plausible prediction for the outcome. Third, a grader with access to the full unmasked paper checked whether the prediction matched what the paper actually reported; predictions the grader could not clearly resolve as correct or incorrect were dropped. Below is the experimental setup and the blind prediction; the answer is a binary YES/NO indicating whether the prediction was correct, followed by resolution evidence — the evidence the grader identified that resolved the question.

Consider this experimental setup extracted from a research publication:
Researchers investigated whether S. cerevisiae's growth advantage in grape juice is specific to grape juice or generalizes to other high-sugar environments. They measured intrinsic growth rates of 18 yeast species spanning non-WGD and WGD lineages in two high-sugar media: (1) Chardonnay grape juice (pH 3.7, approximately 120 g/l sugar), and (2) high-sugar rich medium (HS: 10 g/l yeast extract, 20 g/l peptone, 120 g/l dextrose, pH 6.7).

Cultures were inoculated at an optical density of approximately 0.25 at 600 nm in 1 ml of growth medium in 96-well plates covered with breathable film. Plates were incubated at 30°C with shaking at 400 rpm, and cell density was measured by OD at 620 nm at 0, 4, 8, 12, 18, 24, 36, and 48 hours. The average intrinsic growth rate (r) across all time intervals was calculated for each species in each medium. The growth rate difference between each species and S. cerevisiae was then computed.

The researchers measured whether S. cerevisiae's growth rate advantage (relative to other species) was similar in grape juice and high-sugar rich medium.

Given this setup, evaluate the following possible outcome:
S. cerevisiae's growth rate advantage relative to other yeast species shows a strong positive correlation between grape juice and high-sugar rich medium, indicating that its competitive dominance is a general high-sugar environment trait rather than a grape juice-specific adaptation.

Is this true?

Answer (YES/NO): NO